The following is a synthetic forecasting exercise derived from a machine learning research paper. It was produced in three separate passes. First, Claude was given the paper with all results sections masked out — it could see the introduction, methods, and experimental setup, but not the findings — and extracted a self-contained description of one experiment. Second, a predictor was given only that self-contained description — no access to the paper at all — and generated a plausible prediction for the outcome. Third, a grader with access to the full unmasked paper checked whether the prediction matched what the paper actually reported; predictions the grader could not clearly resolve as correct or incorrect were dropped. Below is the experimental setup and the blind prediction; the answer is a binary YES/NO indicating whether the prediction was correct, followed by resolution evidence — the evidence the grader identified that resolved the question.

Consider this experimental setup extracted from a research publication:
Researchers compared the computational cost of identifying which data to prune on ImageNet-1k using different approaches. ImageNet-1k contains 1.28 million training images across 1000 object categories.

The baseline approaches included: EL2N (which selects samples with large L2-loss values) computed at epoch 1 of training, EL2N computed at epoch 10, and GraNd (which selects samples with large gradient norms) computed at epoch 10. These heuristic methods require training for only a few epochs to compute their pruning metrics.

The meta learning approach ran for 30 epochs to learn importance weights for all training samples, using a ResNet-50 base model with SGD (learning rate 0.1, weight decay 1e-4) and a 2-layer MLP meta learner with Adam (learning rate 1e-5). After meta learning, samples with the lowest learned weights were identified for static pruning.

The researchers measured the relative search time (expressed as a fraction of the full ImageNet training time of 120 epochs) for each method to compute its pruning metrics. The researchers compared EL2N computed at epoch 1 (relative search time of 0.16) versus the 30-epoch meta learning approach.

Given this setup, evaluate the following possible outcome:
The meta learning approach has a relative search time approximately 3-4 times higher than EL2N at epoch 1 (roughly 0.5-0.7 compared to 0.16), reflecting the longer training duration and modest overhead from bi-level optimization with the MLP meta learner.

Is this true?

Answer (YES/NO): NO